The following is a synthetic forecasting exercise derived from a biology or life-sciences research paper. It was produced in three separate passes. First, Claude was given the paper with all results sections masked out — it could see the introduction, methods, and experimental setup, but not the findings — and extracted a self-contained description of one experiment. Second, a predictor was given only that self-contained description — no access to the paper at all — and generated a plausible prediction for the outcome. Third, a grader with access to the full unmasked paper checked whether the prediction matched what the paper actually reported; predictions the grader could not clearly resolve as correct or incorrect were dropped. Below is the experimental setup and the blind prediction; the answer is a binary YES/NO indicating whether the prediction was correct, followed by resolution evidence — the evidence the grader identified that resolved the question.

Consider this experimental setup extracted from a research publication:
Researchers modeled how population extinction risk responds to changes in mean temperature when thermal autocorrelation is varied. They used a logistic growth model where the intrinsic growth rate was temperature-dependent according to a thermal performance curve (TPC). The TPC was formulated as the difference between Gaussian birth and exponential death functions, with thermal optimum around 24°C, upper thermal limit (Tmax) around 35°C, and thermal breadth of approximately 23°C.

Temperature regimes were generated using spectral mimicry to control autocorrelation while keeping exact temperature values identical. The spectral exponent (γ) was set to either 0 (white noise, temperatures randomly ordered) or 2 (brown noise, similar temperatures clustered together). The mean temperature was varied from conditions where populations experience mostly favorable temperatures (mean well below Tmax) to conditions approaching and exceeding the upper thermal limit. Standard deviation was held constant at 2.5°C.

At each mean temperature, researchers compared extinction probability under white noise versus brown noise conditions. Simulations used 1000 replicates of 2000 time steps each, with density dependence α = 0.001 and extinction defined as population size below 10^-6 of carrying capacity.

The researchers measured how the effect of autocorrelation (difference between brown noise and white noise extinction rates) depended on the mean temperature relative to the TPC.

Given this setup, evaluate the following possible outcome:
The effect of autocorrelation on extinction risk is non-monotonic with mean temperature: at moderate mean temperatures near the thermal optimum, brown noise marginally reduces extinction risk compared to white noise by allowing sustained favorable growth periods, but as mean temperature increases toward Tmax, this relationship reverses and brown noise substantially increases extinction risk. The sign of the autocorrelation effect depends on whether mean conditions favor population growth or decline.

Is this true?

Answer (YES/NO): NO